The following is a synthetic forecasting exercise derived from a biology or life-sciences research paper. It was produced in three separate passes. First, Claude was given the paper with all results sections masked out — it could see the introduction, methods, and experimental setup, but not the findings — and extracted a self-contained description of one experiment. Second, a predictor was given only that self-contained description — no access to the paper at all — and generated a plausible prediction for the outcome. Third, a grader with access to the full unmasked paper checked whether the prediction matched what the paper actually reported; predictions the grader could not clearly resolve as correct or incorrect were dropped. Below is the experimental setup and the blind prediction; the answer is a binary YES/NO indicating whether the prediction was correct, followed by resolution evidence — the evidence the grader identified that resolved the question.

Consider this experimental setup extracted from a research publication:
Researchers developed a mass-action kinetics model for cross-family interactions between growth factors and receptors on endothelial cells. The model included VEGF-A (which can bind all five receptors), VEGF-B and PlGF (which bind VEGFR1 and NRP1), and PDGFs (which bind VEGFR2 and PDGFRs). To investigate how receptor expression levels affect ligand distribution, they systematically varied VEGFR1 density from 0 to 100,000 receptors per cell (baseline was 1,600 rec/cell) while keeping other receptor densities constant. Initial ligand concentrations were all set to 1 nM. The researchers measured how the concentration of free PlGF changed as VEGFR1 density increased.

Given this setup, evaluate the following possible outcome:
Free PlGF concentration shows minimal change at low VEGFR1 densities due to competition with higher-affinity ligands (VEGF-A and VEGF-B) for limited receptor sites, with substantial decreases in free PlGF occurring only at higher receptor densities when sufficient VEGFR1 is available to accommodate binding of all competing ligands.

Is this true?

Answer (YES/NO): NO